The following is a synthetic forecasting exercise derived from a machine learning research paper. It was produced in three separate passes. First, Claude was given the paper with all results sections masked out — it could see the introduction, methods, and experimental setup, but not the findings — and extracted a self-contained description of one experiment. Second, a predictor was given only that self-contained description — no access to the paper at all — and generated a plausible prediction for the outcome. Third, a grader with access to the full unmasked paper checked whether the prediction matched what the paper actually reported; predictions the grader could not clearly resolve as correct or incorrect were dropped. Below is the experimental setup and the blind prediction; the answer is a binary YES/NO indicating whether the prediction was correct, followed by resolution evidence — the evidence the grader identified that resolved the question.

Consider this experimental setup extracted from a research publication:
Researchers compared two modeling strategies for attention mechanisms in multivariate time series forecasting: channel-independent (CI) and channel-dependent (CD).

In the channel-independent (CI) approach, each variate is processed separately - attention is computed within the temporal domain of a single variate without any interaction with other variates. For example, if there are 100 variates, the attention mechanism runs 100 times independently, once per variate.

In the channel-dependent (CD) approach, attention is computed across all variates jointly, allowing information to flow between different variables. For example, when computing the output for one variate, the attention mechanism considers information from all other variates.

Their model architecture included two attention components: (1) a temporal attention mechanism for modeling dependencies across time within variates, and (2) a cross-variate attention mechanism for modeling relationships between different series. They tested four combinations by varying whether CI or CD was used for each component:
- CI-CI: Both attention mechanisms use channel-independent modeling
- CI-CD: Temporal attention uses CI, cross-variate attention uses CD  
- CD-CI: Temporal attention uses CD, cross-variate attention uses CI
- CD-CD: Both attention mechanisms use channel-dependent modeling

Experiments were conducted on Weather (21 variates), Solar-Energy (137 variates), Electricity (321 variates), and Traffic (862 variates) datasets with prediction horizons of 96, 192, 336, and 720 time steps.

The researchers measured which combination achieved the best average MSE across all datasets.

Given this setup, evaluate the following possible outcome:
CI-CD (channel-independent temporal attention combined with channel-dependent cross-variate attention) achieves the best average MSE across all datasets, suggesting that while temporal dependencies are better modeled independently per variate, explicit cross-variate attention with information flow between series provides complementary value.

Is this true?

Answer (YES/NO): YES